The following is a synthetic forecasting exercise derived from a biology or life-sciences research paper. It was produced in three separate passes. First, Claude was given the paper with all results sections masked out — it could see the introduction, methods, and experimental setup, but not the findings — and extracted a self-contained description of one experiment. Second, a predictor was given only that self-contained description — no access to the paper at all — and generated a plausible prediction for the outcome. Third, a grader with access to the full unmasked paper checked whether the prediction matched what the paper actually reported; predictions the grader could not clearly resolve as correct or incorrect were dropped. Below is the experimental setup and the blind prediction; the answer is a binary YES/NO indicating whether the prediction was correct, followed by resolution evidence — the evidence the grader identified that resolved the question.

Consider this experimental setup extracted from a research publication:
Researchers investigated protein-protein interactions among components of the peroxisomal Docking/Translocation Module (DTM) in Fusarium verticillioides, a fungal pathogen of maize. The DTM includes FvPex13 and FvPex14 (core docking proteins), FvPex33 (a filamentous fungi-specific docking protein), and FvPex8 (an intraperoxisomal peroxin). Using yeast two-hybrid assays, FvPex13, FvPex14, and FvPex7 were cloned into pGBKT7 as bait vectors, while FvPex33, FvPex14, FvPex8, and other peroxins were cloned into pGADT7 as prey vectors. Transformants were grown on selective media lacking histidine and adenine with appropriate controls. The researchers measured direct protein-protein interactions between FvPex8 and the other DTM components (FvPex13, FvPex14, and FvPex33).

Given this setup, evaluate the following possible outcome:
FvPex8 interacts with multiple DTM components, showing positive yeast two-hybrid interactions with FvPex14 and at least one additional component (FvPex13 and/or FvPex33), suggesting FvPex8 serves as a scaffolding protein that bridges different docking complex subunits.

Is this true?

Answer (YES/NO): NO